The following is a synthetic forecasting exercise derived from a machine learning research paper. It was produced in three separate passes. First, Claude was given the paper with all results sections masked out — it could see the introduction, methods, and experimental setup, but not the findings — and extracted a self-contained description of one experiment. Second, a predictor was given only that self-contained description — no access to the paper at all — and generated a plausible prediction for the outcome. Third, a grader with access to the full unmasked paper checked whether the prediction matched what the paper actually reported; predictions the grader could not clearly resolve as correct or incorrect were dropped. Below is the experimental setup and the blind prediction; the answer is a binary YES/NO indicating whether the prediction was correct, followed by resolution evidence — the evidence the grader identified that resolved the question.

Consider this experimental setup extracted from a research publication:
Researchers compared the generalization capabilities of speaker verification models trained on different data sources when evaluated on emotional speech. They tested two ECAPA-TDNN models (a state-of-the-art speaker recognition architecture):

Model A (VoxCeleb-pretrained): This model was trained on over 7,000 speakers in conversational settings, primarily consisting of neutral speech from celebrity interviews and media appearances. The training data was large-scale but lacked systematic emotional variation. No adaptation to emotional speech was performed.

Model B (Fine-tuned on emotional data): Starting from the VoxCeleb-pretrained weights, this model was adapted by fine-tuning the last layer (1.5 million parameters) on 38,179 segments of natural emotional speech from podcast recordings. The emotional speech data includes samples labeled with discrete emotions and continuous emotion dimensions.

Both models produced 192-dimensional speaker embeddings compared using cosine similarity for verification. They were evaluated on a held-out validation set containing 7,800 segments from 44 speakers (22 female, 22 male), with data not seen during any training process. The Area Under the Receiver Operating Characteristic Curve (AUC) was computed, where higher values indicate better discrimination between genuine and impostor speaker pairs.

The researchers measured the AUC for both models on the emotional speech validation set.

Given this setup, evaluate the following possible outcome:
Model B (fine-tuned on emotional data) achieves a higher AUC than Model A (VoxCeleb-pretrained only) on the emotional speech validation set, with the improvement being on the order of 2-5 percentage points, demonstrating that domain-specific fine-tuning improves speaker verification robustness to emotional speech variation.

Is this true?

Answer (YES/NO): NO